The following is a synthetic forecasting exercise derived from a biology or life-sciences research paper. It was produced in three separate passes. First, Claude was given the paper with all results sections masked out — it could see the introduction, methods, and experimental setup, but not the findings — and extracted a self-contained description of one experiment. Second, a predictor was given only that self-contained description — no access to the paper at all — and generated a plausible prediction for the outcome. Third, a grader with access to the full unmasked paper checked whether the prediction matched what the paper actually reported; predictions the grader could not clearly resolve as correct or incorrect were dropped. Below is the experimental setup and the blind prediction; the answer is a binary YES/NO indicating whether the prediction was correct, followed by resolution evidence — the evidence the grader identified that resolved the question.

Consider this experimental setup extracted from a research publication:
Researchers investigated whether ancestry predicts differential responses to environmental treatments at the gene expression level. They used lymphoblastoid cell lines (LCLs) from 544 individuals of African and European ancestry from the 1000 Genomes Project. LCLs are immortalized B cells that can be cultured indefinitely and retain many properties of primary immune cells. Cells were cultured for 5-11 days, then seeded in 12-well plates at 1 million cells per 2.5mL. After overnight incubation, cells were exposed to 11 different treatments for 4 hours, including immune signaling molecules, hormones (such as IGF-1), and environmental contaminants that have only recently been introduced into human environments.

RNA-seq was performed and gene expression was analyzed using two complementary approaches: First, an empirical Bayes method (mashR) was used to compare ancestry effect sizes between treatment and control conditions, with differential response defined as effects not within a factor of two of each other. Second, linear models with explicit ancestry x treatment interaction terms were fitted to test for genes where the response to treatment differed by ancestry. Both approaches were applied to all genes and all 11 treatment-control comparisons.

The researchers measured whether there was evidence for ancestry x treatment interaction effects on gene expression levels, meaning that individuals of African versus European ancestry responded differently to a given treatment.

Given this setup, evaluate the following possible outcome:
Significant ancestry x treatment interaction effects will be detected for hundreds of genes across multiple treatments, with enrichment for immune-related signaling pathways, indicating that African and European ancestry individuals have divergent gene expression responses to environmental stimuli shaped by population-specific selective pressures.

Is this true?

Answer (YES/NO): NO